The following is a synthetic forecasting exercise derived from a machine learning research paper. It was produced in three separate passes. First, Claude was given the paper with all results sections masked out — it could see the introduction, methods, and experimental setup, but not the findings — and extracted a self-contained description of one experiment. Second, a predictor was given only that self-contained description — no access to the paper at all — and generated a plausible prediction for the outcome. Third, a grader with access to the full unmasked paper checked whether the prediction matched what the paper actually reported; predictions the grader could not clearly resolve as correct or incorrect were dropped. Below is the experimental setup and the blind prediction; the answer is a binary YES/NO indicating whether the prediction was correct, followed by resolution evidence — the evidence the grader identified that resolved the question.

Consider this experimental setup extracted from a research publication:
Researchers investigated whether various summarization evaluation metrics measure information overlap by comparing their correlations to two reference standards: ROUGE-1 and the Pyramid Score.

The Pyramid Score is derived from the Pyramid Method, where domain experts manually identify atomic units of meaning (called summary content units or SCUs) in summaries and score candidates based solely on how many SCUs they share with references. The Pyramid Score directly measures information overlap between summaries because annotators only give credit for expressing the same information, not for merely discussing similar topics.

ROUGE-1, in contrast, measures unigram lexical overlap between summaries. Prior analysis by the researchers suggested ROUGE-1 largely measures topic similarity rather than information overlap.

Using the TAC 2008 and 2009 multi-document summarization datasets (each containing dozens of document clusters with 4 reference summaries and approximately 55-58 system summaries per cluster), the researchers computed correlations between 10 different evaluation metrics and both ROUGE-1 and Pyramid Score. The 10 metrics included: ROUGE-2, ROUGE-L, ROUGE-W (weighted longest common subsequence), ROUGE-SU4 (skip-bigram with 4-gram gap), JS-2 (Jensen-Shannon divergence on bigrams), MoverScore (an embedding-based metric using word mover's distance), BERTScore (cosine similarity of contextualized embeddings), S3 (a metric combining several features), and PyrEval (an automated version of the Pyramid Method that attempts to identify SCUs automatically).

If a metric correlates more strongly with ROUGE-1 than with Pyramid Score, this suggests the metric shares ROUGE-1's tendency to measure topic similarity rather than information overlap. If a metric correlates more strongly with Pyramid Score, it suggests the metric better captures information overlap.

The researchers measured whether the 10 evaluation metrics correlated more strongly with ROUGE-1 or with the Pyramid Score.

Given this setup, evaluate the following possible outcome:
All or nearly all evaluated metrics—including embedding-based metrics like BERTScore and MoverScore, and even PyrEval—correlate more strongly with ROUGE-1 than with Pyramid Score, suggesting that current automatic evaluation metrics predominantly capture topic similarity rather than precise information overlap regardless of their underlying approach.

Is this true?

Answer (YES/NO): YES